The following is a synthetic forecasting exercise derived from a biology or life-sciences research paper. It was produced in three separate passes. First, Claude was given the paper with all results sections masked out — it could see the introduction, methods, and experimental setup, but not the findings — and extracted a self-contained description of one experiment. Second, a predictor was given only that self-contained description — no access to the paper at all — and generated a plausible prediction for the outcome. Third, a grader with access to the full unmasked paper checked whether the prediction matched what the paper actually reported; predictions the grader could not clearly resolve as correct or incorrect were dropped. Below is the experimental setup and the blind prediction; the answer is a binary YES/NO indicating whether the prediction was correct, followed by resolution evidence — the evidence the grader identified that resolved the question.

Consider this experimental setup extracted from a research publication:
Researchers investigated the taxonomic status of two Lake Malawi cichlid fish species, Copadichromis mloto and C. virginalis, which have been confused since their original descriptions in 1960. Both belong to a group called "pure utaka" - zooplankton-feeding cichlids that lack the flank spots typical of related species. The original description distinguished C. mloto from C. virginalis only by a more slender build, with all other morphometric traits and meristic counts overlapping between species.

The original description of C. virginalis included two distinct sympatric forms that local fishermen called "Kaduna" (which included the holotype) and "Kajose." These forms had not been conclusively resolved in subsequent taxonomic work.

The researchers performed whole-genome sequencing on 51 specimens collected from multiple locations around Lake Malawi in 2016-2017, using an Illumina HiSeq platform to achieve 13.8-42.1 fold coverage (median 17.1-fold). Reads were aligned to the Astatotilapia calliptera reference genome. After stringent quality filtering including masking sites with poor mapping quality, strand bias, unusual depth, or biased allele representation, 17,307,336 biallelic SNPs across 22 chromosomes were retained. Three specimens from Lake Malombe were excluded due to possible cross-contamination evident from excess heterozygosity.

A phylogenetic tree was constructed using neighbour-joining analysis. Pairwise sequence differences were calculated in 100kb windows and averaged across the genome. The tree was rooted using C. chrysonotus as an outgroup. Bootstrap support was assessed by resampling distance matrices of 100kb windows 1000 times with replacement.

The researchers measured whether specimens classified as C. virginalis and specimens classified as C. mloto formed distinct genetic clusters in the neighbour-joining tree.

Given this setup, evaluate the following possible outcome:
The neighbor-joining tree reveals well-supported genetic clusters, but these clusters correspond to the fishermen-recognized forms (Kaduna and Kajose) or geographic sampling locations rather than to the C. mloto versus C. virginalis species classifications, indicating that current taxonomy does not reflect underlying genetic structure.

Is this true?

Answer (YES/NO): NO